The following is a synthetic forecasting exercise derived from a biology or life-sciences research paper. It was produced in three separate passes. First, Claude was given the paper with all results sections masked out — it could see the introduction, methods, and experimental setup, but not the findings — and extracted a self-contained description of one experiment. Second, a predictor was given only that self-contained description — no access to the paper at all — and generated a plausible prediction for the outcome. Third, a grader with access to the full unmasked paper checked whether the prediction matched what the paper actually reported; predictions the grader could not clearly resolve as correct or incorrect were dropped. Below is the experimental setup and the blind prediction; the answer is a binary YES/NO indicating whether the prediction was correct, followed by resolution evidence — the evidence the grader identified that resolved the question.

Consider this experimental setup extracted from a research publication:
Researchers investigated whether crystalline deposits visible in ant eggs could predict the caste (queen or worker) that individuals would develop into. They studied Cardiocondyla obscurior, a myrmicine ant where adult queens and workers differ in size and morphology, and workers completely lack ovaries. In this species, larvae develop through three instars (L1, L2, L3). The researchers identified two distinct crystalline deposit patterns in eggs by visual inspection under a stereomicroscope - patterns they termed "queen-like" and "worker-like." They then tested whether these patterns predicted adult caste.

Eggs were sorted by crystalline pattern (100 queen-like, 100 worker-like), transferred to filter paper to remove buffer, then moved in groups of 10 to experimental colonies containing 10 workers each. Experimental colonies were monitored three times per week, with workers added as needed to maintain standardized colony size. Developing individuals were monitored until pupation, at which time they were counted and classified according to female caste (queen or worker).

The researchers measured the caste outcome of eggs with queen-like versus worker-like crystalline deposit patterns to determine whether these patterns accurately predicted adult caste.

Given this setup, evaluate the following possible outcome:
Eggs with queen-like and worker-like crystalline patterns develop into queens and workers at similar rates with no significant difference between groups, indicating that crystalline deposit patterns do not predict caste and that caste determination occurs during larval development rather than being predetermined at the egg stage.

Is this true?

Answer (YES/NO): NO